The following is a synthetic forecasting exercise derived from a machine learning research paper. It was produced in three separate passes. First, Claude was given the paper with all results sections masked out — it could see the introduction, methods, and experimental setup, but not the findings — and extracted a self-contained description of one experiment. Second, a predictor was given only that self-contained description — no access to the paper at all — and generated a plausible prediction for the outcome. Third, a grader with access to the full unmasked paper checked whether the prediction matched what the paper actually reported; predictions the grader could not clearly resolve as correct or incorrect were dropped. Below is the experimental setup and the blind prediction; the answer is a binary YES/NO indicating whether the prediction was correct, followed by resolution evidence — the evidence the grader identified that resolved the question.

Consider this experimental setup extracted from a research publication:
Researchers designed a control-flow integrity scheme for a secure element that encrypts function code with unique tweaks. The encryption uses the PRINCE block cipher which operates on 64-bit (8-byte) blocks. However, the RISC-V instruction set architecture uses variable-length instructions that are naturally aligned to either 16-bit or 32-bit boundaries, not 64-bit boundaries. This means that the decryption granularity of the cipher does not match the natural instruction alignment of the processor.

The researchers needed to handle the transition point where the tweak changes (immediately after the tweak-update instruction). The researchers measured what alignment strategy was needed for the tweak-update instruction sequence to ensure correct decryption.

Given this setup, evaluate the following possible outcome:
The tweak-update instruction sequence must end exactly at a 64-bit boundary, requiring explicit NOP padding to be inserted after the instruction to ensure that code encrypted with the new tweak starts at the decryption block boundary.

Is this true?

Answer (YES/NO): YES